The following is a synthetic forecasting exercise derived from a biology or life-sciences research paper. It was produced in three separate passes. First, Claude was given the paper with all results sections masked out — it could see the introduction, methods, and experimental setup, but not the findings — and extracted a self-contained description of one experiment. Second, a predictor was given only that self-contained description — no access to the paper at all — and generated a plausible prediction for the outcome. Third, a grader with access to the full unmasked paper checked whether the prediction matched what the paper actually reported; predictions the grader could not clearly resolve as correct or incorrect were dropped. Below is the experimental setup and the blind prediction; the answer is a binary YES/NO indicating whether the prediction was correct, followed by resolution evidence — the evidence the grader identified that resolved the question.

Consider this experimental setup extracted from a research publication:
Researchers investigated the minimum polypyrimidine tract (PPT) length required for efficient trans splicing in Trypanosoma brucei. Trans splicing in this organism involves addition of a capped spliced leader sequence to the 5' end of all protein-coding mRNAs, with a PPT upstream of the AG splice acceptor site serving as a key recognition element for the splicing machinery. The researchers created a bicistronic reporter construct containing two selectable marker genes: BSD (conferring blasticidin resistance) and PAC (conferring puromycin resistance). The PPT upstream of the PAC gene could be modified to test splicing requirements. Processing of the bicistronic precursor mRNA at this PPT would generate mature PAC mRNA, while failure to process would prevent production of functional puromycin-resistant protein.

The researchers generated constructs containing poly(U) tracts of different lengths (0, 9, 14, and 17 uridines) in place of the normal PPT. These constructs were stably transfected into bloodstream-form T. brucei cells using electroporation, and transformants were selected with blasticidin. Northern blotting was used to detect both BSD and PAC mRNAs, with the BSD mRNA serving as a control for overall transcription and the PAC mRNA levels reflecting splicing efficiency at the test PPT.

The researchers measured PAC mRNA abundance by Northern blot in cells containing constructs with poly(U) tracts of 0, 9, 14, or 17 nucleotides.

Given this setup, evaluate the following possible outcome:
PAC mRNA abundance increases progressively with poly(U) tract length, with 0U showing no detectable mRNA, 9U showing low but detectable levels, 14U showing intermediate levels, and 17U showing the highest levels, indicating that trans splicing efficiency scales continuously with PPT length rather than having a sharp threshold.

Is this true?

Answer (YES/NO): NO